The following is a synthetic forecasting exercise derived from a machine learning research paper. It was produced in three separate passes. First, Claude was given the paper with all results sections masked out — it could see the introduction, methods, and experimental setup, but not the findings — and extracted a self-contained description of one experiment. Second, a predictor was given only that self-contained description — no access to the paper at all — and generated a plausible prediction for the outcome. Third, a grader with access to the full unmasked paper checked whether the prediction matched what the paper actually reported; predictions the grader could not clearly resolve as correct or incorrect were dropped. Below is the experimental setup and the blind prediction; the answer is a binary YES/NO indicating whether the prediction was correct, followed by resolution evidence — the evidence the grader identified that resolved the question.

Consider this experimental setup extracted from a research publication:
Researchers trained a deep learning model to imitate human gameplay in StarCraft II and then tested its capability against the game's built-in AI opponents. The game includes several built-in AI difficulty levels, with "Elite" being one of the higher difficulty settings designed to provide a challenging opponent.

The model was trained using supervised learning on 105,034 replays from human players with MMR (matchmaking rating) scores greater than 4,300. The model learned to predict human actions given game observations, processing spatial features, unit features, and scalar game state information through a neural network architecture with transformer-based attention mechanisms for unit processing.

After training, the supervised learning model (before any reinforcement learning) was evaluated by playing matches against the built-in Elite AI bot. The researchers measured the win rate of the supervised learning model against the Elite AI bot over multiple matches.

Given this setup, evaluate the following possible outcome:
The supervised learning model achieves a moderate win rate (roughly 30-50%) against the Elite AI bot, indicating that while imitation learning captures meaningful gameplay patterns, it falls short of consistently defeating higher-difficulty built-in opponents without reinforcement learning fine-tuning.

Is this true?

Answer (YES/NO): NO